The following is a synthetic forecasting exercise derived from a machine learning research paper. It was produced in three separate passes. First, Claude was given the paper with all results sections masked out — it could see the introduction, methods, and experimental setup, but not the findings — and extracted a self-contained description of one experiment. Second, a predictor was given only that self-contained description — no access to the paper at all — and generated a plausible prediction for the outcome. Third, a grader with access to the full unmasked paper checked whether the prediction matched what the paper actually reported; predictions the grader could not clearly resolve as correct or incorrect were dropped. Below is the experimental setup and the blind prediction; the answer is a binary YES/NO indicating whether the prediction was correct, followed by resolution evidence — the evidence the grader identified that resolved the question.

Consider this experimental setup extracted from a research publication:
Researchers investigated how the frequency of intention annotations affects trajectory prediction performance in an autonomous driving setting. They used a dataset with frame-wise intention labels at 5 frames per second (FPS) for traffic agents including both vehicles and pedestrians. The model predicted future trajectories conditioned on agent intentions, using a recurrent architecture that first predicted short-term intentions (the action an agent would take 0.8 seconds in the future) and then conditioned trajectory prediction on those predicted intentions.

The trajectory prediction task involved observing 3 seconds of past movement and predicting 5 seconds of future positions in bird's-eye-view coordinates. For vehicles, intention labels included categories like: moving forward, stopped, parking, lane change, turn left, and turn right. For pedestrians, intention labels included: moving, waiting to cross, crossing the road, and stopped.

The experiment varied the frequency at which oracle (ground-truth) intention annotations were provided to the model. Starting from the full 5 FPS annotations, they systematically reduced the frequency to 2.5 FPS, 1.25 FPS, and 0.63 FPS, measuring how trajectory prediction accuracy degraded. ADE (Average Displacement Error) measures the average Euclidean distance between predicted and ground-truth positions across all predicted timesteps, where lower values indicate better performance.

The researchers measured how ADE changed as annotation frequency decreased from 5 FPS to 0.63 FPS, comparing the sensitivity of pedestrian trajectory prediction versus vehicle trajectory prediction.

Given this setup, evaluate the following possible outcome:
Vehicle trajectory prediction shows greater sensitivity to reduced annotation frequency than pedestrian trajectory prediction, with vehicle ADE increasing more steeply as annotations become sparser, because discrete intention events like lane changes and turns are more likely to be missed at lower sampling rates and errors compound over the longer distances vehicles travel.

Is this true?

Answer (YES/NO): YES